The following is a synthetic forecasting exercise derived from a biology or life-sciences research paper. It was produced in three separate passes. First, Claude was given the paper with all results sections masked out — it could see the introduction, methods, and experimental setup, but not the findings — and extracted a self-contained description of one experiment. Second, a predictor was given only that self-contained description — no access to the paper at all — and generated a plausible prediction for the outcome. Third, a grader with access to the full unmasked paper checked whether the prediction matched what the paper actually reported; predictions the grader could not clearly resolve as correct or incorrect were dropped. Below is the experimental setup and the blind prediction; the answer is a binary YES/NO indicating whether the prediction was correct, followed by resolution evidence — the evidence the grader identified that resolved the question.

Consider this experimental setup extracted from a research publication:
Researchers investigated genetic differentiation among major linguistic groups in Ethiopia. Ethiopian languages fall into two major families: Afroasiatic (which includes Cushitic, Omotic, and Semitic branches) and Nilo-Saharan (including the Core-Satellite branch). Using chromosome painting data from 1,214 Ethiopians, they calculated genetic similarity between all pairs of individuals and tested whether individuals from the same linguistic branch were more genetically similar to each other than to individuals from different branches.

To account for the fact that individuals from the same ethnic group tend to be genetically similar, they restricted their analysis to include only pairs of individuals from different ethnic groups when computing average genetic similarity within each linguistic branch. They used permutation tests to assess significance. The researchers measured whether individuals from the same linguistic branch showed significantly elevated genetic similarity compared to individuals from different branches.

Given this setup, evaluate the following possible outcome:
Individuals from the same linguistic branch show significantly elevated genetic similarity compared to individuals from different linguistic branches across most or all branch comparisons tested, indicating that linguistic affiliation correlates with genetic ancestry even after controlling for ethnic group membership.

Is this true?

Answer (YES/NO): YES